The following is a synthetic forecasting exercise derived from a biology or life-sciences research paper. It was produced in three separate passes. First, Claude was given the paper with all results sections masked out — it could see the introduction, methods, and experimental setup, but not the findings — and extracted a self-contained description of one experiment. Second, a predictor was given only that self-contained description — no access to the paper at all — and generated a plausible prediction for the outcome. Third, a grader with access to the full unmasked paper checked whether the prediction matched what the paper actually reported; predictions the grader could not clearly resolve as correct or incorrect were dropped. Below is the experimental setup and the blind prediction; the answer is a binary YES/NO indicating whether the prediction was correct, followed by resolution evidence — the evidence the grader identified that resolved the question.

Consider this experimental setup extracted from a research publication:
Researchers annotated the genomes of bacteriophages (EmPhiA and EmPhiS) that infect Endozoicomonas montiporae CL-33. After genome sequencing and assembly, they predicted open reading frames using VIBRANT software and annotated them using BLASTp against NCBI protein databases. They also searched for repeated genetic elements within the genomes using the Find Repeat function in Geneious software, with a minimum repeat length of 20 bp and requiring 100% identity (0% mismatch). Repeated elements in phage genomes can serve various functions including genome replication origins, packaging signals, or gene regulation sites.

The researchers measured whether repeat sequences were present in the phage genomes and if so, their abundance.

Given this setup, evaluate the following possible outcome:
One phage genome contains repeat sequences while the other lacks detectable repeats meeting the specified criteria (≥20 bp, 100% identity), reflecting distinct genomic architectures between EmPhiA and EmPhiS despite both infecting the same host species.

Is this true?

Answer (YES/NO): NO